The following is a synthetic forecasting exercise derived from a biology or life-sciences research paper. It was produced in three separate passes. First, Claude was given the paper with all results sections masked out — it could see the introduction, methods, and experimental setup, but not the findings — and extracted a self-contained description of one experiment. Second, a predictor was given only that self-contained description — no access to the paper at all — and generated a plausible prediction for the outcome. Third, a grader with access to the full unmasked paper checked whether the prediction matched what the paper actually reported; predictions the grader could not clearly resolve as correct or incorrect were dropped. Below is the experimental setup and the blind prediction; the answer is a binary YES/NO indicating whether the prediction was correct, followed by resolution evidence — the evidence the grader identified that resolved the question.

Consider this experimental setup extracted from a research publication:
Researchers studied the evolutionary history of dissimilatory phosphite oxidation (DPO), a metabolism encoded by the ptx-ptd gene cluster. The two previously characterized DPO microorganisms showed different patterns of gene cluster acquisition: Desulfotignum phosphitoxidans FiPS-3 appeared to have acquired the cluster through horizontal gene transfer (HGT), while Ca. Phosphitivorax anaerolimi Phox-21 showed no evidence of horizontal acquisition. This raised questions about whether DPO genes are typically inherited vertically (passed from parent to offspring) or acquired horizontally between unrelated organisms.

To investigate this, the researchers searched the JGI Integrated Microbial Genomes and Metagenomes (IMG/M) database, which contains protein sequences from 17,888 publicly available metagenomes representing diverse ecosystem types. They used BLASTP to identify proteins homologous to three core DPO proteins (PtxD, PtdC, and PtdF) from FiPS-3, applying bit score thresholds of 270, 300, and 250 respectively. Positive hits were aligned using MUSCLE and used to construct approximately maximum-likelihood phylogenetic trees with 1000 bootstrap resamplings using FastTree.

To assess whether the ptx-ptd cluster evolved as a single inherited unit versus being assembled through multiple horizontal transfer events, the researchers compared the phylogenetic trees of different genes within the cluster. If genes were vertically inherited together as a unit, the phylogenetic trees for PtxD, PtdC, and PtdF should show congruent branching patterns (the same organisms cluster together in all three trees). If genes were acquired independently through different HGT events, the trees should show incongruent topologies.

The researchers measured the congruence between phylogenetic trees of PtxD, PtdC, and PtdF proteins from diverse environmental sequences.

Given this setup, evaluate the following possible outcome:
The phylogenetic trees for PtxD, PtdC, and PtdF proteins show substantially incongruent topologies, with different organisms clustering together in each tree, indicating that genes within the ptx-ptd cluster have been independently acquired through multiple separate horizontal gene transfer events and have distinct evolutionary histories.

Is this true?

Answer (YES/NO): NO